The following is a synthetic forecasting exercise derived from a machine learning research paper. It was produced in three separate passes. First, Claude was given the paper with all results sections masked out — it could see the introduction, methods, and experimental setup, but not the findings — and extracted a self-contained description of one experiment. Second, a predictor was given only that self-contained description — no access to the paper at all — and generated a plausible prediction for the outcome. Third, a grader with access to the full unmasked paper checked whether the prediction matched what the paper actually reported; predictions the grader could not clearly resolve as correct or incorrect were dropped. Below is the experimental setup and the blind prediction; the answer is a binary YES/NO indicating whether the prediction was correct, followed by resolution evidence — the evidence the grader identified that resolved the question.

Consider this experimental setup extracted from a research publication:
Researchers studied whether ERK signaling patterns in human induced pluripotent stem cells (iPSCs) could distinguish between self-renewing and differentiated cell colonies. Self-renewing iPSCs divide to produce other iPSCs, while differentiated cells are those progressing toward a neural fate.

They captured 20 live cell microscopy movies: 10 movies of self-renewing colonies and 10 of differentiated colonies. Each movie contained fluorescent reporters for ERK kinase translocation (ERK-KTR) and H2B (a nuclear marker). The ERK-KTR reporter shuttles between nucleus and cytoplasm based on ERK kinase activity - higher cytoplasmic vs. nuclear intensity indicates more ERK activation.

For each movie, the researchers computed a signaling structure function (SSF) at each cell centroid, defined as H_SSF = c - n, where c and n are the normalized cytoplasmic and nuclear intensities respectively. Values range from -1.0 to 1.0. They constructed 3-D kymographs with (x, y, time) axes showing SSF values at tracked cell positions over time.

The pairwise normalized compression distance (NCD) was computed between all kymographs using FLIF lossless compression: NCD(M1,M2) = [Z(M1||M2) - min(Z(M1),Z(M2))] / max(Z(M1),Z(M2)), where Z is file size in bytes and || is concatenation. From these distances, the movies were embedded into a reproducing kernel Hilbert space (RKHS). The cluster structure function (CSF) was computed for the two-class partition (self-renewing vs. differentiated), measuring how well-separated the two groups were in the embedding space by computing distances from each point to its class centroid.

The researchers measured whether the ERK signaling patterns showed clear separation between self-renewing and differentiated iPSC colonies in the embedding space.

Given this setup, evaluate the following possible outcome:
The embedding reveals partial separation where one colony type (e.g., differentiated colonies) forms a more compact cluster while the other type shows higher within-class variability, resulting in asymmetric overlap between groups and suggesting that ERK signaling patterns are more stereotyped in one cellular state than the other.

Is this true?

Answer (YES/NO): NO